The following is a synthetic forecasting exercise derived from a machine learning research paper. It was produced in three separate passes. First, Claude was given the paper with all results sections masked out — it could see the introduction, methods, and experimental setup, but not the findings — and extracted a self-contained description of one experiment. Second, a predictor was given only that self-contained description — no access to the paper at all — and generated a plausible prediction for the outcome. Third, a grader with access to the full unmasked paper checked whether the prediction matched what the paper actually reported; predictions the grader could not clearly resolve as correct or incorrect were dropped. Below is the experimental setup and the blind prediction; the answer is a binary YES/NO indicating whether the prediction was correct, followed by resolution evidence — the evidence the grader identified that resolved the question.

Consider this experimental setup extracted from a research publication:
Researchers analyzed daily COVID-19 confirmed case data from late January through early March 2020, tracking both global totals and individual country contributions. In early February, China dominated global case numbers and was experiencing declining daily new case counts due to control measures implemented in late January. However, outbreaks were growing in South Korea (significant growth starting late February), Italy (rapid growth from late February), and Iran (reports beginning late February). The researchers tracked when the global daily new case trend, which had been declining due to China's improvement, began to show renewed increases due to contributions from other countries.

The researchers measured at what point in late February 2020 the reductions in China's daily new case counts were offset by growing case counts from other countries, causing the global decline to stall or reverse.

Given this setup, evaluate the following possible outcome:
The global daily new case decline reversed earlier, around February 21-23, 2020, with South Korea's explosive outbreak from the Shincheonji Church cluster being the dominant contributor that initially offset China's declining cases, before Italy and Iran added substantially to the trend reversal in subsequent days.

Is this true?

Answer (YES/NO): NO